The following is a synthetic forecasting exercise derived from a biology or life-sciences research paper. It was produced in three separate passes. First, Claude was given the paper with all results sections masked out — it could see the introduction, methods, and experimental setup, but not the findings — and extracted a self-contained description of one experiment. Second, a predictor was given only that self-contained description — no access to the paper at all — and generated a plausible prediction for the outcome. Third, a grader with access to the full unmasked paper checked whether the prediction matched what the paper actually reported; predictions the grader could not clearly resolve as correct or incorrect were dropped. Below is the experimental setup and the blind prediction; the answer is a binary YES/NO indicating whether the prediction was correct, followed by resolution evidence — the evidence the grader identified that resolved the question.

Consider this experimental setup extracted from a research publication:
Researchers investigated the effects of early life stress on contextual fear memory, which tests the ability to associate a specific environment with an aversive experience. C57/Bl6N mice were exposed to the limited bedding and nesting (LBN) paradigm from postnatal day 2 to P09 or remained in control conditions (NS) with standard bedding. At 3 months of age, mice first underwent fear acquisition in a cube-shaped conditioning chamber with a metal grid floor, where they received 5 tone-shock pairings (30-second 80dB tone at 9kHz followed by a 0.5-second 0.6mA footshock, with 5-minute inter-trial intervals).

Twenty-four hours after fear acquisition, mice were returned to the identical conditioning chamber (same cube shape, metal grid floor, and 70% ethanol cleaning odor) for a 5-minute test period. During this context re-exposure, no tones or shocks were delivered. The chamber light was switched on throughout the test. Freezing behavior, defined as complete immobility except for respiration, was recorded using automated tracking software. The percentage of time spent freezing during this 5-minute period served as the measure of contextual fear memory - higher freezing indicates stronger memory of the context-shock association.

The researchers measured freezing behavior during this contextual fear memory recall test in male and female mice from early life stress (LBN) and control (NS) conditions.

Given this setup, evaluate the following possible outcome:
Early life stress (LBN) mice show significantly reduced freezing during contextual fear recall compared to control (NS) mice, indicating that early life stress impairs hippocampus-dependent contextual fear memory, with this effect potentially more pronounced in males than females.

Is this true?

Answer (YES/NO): NO